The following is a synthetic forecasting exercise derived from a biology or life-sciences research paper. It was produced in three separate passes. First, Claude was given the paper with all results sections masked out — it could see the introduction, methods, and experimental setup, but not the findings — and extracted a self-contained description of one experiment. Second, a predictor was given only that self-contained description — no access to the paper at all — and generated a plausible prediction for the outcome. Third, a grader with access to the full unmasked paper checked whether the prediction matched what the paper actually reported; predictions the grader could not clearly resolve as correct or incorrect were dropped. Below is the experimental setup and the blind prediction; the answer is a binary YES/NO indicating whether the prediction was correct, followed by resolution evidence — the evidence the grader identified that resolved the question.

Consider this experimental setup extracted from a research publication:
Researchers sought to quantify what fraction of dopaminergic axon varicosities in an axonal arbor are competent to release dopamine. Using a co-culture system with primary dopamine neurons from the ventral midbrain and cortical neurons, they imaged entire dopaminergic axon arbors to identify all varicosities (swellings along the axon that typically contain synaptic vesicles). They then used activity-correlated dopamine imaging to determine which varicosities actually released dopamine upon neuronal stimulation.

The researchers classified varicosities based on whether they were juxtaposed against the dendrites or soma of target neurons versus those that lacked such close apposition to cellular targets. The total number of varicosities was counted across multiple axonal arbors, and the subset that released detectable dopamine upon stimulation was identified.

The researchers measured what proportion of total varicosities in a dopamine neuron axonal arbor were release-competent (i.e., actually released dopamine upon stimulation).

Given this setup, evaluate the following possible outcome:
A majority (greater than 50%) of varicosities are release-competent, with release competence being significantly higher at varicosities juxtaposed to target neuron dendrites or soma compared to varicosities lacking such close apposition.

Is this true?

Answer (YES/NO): NO